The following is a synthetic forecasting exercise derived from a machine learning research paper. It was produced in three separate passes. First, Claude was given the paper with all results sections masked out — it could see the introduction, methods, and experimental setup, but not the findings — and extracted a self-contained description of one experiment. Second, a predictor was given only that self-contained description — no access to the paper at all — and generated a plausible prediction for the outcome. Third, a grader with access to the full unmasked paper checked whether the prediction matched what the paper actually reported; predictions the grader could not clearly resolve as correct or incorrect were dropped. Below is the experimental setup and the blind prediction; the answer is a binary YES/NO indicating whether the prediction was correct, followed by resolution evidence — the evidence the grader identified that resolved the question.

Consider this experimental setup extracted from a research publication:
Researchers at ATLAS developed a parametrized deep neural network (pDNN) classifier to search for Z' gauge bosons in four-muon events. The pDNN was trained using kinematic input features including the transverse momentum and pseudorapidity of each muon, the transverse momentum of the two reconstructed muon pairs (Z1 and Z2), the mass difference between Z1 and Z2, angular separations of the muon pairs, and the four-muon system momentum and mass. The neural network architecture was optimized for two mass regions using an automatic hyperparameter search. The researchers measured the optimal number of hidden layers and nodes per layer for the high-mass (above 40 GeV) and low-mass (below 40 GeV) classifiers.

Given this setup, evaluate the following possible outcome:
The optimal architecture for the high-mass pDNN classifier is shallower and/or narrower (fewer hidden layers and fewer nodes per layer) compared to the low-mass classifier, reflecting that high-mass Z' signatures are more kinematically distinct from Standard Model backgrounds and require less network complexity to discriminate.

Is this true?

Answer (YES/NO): NO